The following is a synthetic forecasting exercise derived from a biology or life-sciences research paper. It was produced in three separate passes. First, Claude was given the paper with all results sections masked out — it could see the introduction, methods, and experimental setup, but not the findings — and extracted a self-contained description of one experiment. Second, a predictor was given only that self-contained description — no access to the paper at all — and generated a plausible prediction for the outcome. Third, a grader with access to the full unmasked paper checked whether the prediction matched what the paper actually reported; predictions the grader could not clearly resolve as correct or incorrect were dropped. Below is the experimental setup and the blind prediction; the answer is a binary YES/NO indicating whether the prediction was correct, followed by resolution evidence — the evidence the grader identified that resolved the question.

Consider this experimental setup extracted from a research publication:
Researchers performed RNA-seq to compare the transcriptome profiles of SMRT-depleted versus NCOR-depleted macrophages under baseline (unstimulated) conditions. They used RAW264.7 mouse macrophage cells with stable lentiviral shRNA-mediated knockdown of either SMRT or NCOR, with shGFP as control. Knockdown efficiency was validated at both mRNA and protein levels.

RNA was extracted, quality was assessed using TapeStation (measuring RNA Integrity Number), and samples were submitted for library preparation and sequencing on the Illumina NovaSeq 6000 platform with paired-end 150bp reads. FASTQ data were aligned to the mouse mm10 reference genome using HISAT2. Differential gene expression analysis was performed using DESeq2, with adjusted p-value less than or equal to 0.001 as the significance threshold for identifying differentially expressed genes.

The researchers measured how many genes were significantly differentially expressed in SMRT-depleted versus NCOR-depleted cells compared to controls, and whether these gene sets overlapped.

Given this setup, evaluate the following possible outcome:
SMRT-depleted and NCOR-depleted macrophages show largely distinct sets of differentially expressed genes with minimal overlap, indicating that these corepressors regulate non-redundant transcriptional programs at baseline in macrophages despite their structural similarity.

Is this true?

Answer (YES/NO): YES